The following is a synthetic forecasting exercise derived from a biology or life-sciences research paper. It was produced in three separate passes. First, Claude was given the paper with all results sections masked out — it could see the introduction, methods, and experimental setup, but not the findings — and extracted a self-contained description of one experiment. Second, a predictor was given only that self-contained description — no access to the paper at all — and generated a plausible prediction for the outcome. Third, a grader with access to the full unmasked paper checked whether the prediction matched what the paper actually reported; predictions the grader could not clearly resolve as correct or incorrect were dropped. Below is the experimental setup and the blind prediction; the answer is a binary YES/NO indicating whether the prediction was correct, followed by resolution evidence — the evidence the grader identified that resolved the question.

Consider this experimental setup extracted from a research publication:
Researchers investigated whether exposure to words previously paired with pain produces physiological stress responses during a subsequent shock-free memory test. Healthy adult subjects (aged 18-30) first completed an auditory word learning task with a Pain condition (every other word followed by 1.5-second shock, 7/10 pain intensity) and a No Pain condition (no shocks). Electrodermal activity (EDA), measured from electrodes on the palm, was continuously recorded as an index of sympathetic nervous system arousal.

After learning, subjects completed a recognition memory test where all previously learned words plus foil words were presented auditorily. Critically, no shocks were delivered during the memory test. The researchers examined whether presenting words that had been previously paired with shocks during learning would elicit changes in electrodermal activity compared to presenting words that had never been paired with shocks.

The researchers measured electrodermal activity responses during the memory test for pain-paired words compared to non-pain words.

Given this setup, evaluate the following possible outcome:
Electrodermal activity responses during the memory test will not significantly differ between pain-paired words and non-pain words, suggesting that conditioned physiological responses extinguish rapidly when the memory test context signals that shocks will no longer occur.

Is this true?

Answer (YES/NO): YES